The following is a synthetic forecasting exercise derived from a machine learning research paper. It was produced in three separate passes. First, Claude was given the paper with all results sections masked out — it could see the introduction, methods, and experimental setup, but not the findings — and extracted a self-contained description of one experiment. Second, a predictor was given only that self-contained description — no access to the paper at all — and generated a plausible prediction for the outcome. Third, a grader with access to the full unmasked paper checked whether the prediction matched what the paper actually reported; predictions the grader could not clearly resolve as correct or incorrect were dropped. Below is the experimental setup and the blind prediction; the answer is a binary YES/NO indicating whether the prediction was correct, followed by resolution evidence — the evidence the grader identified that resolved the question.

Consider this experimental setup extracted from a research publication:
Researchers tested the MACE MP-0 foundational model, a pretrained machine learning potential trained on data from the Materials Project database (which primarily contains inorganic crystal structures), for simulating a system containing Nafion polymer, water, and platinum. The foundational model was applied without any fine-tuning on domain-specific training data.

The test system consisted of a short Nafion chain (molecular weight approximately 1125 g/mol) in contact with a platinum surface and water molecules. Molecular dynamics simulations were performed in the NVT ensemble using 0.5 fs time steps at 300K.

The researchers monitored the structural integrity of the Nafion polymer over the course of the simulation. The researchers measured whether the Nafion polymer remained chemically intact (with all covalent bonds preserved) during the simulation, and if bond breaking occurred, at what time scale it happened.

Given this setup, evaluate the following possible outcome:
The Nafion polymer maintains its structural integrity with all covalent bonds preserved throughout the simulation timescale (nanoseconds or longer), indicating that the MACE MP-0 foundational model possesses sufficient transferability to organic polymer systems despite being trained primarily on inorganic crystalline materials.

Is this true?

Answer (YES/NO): NO